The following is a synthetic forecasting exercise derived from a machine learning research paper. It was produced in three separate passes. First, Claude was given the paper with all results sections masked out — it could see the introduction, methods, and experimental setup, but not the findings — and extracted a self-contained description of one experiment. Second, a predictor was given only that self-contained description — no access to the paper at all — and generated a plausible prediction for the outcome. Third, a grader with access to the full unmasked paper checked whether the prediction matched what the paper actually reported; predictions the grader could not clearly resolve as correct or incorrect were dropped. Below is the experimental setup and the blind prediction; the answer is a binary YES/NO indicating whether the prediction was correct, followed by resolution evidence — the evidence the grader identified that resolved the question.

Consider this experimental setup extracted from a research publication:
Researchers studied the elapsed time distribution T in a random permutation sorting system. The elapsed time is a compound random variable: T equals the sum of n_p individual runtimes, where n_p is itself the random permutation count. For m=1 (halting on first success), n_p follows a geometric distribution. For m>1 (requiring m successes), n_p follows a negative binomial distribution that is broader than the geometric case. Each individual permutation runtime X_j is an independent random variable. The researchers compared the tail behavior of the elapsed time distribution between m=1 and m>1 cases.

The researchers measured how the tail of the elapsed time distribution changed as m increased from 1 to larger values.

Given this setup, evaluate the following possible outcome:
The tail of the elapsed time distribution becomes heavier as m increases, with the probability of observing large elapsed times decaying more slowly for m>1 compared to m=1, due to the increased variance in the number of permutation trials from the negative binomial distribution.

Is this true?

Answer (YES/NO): YES